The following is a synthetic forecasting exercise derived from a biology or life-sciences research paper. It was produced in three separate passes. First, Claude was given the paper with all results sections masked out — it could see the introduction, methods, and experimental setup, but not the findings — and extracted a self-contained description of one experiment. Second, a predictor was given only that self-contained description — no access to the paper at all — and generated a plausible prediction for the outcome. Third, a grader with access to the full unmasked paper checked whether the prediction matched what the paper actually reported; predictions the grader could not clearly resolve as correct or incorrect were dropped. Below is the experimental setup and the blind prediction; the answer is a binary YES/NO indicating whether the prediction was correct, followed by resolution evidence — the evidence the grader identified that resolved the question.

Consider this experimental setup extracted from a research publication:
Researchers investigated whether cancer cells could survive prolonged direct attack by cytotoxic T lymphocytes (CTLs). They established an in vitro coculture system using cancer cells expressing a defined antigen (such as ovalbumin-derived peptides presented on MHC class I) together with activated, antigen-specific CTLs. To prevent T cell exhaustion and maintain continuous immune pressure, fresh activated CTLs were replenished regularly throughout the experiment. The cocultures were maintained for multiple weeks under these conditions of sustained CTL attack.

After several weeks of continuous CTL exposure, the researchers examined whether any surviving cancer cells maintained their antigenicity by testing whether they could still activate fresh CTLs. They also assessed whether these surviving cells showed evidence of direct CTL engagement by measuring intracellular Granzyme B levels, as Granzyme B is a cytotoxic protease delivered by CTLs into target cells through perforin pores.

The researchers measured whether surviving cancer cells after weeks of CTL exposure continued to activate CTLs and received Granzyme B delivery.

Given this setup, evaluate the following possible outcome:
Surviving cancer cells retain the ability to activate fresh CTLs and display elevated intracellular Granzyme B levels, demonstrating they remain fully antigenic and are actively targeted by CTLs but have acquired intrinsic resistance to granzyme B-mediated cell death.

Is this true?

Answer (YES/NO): NO